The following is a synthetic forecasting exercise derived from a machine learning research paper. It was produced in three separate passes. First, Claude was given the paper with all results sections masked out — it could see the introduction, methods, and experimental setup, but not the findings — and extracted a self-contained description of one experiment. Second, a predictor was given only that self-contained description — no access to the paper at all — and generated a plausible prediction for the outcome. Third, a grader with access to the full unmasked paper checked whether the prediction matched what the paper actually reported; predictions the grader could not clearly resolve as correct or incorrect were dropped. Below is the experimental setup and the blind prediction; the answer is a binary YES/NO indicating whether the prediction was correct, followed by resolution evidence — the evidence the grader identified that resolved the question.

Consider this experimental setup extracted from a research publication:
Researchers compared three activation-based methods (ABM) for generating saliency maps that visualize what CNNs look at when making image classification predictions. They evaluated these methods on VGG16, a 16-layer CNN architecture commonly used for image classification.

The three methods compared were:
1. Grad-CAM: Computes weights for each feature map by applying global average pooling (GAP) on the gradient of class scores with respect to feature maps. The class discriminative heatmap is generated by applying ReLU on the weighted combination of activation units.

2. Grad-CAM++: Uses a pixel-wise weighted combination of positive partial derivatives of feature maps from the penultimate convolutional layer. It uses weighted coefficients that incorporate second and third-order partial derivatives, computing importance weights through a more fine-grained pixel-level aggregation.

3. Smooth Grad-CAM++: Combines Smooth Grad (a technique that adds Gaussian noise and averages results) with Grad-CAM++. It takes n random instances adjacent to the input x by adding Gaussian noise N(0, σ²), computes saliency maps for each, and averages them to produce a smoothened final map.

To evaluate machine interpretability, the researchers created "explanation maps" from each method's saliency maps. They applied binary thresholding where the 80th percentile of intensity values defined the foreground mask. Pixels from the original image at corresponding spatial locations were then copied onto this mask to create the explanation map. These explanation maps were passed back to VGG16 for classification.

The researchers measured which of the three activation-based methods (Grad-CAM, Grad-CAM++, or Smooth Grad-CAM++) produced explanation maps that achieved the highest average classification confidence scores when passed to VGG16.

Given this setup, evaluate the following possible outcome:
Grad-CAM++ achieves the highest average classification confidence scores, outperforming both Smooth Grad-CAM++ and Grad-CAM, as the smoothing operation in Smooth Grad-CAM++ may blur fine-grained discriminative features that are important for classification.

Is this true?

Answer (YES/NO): YES